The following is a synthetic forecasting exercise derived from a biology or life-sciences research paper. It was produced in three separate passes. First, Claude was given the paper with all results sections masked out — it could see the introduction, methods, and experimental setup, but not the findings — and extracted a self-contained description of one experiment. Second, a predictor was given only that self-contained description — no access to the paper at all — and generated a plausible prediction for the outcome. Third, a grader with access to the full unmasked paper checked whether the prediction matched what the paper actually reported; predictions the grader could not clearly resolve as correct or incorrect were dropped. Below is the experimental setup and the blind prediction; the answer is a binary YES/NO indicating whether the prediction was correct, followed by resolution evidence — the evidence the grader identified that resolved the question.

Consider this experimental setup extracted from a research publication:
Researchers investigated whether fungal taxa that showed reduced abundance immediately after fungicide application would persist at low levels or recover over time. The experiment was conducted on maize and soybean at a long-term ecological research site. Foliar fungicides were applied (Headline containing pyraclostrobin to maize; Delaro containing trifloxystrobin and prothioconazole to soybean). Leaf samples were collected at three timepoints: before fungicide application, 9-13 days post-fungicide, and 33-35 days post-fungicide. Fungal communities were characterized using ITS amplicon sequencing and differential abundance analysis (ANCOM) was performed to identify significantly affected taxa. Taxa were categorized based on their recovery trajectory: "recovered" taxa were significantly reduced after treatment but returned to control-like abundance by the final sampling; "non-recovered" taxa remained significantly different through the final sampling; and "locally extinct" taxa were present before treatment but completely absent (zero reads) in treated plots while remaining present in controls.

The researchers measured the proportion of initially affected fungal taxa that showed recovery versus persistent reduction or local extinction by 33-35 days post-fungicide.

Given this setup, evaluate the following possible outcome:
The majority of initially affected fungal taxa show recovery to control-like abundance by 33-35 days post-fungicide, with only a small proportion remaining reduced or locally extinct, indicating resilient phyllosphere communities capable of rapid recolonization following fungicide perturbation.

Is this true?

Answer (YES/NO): NO